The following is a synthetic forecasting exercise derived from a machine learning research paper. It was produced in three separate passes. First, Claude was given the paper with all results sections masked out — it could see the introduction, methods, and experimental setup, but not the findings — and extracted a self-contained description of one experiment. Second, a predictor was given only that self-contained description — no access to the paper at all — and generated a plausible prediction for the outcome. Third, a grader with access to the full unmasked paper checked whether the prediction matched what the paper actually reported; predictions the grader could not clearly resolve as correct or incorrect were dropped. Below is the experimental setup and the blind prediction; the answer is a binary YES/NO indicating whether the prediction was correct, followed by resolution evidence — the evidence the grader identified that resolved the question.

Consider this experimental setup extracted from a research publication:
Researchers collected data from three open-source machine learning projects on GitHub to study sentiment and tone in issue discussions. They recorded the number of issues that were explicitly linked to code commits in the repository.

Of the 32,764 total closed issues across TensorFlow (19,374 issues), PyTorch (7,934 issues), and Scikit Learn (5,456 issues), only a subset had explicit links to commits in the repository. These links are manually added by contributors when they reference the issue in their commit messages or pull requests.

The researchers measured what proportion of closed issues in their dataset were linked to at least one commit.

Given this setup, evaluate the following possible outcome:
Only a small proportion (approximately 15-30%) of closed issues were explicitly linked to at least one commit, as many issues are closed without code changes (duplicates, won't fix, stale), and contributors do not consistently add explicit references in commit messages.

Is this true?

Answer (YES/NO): NO